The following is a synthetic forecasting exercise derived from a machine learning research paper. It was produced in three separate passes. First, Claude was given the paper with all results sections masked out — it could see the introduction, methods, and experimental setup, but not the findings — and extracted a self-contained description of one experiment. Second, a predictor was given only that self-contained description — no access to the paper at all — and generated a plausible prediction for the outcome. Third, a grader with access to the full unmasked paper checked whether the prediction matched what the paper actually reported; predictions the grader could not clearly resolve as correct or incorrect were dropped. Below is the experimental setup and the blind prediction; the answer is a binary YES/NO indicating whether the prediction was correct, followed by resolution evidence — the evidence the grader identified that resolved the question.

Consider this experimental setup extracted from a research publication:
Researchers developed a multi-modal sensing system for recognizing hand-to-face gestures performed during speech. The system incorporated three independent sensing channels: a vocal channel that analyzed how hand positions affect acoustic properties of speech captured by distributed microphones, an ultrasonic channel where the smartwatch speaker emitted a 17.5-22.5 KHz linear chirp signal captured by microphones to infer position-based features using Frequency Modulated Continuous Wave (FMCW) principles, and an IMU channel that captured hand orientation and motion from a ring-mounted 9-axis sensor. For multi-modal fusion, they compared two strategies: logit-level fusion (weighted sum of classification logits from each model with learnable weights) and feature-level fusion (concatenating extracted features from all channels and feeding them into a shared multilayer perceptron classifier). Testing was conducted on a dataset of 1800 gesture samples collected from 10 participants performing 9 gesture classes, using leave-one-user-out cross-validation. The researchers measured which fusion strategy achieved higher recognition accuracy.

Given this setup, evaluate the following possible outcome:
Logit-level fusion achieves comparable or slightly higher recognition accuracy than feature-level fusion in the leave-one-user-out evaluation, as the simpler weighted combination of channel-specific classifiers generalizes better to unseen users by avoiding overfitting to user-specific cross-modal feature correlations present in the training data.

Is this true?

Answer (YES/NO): NO